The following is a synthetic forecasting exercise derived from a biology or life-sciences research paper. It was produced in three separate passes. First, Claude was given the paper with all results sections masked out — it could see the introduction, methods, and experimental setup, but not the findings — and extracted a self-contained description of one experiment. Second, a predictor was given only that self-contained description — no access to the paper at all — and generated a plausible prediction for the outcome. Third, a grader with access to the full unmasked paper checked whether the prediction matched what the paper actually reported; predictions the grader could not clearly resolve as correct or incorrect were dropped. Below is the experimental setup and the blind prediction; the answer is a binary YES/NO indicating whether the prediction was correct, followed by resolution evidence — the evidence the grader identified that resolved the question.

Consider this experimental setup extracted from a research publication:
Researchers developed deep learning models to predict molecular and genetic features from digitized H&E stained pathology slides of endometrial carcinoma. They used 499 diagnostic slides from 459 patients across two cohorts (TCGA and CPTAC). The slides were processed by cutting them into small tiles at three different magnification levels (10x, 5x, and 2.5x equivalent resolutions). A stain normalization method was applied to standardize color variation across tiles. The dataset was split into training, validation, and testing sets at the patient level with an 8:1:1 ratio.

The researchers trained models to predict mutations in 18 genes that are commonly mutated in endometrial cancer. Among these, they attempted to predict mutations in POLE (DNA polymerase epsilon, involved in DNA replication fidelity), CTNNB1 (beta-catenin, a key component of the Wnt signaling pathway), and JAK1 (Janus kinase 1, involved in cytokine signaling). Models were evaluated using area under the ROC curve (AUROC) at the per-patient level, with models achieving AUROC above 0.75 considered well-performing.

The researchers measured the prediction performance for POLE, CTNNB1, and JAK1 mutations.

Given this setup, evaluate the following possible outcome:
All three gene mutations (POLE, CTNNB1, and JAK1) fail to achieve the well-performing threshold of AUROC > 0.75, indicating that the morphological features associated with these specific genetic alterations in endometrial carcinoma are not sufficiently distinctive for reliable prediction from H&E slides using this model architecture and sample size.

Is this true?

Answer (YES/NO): YES